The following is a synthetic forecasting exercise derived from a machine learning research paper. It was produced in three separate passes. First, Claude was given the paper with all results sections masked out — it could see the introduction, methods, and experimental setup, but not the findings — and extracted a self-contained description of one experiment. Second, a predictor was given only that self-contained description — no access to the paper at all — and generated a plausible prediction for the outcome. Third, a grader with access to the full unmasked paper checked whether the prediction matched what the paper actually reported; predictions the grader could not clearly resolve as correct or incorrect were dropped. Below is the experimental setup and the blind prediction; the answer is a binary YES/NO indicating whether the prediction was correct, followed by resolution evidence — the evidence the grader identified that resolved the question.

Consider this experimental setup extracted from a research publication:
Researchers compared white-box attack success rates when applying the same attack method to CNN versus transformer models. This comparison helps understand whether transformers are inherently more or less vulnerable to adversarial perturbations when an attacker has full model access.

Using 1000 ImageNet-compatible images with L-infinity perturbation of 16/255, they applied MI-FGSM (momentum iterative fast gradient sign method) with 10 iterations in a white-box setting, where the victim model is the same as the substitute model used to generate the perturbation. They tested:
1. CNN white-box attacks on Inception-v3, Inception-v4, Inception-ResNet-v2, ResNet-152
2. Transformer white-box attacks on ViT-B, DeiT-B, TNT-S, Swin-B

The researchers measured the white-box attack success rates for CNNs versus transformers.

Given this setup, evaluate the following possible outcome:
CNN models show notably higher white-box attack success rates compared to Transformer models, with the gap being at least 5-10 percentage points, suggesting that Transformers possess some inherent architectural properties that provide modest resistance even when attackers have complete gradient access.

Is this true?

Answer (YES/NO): NO